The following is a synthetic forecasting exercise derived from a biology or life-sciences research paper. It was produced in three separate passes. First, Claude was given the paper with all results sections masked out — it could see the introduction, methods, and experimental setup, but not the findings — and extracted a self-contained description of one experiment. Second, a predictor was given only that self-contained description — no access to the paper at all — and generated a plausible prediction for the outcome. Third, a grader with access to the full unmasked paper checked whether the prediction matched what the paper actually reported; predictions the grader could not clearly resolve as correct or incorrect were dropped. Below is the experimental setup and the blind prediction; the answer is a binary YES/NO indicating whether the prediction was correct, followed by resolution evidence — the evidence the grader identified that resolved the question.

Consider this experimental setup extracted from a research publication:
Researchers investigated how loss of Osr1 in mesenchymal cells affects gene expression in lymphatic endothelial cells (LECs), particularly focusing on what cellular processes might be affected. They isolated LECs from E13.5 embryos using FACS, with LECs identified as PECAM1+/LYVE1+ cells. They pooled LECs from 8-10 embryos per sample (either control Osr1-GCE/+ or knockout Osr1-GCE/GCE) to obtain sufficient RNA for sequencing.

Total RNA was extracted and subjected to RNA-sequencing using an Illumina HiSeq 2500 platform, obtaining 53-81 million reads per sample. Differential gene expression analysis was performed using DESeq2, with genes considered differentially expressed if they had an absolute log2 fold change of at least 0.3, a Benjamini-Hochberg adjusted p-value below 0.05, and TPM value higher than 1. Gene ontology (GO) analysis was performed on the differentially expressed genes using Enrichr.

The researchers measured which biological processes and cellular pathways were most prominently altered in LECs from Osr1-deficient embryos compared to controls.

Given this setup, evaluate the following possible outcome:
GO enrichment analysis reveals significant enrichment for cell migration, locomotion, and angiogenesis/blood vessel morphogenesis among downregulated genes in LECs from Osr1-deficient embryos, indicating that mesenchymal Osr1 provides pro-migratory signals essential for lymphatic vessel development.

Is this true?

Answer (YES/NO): NO